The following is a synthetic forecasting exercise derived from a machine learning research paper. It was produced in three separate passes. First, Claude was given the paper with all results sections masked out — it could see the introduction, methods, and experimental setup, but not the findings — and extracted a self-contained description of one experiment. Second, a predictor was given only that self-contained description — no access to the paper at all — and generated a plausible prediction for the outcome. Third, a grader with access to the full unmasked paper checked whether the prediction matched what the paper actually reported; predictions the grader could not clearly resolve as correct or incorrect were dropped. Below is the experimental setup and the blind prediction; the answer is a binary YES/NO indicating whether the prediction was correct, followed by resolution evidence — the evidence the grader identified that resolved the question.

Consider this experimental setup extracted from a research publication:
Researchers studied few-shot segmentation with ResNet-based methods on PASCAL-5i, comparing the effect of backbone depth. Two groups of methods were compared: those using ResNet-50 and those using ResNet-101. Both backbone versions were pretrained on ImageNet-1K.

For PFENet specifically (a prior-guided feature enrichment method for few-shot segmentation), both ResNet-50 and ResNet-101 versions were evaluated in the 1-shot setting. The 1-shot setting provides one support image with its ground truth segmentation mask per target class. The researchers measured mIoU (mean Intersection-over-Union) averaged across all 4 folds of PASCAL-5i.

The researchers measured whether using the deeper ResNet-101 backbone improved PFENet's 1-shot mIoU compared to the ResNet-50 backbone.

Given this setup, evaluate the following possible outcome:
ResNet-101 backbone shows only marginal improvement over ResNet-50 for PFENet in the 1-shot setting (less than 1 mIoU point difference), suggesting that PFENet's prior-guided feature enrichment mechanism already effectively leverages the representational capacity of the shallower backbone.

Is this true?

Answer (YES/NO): NO